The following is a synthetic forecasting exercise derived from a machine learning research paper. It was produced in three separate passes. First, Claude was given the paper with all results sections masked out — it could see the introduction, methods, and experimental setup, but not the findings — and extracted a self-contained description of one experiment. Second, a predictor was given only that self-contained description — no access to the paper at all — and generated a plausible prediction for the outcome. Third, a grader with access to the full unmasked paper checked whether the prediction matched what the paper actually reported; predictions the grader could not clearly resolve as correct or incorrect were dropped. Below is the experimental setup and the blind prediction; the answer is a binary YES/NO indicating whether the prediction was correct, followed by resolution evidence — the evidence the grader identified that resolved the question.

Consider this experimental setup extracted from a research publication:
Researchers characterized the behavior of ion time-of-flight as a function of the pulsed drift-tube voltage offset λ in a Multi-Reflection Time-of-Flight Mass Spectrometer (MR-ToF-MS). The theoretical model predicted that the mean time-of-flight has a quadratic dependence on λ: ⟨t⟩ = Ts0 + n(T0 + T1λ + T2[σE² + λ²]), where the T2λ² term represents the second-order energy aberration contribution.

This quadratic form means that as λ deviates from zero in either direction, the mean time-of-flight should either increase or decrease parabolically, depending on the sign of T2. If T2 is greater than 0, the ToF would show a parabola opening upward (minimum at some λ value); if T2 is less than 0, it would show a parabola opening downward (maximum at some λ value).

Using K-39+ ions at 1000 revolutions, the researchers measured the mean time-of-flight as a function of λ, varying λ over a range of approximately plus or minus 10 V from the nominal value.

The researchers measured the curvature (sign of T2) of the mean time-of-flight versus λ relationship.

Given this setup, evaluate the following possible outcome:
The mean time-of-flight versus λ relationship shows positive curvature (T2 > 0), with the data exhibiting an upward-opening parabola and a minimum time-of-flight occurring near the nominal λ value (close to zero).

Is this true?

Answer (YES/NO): YES